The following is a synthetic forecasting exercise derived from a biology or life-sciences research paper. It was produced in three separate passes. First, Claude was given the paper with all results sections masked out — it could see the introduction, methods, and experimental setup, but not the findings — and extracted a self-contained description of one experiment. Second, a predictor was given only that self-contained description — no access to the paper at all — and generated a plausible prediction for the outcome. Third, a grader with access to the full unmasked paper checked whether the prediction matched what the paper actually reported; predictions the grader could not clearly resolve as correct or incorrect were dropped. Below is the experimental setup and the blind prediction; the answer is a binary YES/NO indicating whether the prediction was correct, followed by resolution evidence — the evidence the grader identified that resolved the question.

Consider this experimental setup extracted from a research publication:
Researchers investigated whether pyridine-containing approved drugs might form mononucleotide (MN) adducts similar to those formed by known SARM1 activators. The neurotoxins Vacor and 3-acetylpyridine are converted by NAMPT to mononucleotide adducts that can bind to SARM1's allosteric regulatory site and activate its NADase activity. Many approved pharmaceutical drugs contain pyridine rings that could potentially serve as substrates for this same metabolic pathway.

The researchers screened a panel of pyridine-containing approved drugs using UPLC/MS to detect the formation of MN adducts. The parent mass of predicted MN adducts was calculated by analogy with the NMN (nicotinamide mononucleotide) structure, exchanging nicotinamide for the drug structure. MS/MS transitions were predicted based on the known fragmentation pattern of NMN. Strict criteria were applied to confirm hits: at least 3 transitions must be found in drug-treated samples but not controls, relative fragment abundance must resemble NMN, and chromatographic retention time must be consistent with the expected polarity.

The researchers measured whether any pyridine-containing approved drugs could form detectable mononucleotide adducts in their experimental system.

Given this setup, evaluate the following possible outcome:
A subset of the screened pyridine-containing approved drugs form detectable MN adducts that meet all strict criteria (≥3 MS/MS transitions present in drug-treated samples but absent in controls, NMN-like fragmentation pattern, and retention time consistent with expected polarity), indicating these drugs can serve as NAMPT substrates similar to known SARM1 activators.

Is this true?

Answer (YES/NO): NO